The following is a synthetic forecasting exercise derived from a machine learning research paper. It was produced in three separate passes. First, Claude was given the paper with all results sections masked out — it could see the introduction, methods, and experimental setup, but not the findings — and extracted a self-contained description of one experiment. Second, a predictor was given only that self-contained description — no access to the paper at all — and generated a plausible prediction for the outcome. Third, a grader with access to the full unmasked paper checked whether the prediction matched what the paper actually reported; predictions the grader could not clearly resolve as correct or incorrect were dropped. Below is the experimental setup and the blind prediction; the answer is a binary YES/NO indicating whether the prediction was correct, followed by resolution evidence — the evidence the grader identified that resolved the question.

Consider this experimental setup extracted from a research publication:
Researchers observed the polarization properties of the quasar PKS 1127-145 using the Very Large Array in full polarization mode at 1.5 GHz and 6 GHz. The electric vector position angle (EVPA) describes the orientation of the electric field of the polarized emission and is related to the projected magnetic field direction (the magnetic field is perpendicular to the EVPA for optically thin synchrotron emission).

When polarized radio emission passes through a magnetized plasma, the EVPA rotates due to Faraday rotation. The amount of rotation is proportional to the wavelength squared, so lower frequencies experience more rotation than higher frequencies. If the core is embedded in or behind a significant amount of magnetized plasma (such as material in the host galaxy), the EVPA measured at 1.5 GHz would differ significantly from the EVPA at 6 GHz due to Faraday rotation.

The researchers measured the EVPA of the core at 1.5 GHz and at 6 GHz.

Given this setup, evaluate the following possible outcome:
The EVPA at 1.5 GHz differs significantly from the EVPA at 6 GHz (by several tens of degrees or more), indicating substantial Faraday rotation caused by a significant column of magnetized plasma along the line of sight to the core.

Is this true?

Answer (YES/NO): YES